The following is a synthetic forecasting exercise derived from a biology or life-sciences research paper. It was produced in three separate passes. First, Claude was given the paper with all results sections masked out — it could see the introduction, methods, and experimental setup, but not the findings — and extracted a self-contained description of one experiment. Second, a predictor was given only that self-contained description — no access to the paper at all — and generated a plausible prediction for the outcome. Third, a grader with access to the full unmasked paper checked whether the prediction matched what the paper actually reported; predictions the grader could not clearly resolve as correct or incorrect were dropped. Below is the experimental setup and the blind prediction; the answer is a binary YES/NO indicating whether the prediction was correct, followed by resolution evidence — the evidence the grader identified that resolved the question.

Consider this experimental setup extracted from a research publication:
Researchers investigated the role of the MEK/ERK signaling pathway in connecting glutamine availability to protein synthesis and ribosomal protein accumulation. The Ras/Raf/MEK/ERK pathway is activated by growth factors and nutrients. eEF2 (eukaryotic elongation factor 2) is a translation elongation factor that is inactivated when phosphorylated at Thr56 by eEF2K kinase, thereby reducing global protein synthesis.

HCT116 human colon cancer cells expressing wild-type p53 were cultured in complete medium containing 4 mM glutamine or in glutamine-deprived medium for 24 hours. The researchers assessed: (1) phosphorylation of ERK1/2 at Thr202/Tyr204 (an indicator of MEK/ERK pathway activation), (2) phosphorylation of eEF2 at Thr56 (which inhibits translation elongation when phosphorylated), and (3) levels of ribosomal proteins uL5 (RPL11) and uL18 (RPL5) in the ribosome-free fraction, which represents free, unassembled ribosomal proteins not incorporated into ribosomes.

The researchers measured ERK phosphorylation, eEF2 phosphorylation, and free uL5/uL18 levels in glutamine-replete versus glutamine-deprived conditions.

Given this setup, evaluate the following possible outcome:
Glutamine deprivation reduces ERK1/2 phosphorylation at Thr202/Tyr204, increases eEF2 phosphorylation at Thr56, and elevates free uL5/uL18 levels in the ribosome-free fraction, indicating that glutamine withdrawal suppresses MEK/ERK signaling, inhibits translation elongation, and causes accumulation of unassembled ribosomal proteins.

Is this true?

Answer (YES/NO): NO